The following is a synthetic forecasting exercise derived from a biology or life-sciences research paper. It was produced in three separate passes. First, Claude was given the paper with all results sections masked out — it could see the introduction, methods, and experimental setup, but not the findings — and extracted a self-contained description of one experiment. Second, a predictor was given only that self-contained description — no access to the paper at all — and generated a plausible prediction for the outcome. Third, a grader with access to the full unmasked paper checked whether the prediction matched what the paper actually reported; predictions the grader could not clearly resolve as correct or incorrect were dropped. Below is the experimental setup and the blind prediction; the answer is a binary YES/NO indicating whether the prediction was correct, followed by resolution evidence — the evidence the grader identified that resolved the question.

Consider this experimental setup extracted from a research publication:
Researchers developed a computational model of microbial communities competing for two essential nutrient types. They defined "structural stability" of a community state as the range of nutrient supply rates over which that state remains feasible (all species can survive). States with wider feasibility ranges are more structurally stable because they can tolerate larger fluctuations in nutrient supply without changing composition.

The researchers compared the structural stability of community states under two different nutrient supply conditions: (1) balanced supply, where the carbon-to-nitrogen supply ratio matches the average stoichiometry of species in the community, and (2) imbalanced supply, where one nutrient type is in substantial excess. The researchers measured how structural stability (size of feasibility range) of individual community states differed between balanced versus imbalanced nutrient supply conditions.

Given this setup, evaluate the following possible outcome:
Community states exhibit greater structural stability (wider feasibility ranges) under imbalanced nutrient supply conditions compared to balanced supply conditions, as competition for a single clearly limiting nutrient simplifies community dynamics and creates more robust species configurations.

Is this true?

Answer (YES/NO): YES